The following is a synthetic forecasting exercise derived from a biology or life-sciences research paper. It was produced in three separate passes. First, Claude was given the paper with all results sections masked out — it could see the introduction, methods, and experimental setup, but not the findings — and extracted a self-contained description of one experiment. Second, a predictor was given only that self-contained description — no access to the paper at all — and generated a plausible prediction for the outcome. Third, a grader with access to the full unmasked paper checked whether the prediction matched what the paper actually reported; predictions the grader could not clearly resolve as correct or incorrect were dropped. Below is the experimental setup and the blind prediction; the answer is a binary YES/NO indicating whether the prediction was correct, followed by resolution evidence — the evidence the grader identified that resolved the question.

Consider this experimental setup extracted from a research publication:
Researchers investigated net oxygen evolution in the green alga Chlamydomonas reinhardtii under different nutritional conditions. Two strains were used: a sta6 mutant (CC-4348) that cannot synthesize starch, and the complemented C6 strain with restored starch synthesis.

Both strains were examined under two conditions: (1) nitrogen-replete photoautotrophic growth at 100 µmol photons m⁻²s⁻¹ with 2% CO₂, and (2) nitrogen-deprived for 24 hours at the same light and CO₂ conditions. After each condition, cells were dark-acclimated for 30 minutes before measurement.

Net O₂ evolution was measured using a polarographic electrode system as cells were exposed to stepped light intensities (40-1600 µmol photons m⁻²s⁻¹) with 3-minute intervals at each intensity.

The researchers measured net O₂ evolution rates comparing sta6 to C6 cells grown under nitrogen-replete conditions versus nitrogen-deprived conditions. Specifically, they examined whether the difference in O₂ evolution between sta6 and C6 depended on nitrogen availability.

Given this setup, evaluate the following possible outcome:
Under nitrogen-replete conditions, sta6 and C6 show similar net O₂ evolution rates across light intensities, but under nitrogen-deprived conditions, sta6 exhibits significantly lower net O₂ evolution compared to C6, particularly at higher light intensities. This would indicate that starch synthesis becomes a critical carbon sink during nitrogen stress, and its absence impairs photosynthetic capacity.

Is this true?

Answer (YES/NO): NO